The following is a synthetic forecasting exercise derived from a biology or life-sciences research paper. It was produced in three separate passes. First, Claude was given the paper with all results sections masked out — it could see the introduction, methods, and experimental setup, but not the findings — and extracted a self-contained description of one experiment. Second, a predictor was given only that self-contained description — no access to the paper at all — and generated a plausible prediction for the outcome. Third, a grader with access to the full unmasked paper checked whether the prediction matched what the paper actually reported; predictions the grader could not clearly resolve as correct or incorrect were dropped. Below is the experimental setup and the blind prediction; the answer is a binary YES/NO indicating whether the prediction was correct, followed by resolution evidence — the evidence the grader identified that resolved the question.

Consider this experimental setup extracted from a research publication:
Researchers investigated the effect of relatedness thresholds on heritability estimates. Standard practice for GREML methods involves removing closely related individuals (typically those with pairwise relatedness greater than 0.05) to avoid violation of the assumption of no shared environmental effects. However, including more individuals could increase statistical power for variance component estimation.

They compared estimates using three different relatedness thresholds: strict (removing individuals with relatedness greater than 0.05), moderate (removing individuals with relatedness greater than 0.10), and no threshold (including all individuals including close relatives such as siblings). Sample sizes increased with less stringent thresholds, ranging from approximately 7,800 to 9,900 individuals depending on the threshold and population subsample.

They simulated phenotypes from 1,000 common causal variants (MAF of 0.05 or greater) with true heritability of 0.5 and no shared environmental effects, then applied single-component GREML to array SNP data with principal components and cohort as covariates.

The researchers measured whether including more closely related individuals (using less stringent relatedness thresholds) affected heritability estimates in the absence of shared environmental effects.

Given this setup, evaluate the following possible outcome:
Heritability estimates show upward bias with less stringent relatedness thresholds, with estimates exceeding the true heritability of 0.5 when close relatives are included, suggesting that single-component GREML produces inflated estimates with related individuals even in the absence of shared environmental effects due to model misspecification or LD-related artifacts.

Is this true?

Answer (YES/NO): NO